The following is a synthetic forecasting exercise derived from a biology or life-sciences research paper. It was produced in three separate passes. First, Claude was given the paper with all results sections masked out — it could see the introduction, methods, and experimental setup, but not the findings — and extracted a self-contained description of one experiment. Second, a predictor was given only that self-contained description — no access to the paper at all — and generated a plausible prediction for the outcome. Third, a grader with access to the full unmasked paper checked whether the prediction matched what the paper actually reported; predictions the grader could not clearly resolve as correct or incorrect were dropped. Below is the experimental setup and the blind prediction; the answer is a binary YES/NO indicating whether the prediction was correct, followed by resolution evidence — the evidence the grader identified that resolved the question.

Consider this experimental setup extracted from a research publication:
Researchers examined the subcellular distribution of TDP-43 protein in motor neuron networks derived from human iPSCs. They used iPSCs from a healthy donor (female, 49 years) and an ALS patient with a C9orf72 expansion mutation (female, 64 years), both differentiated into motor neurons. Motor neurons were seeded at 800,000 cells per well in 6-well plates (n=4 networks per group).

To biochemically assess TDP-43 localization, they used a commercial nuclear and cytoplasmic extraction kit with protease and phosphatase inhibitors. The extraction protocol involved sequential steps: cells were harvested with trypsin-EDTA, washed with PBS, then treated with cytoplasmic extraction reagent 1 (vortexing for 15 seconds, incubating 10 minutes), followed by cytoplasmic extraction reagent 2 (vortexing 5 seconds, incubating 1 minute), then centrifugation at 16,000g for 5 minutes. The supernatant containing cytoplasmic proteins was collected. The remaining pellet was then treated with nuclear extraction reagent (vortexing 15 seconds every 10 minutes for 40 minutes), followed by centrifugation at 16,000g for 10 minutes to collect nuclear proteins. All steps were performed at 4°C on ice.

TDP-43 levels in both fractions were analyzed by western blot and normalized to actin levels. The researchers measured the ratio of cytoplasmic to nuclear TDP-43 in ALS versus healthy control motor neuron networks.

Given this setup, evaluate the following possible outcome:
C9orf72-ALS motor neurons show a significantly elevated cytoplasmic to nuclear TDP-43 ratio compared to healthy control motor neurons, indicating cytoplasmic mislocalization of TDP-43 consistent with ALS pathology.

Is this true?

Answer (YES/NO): YES